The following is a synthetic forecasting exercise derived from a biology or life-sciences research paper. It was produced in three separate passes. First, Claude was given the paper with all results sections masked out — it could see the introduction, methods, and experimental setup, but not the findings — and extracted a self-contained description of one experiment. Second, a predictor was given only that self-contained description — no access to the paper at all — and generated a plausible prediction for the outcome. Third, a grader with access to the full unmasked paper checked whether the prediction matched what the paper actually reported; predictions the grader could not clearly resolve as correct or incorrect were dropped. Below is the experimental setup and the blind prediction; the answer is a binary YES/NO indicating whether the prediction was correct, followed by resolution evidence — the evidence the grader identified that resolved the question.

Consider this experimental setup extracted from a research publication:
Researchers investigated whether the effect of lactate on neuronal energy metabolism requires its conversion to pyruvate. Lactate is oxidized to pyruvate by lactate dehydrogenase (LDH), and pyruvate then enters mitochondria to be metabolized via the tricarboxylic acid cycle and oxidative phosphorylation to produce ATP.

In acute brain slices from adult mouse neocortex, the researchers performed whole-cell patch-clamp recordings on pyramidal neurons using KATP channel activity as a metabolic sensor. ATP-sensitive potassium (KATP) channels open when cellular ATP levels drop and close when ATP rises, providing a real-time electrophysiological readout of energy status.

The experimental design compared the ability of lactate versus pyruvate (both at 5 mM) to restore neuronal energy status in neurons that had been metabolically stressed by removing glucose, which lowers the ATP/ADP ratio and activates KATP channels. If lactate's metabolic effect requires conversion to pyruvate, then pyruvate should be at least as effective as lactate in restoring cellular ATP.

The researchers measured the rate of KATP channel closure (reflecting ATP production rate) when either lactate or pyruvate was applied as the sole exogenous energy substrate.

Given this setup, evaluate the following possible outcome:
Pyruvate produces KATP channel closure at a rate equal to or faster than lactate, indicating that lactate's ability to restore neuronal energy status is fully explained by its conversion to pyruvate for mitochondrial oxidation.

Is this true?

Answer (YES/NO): YES